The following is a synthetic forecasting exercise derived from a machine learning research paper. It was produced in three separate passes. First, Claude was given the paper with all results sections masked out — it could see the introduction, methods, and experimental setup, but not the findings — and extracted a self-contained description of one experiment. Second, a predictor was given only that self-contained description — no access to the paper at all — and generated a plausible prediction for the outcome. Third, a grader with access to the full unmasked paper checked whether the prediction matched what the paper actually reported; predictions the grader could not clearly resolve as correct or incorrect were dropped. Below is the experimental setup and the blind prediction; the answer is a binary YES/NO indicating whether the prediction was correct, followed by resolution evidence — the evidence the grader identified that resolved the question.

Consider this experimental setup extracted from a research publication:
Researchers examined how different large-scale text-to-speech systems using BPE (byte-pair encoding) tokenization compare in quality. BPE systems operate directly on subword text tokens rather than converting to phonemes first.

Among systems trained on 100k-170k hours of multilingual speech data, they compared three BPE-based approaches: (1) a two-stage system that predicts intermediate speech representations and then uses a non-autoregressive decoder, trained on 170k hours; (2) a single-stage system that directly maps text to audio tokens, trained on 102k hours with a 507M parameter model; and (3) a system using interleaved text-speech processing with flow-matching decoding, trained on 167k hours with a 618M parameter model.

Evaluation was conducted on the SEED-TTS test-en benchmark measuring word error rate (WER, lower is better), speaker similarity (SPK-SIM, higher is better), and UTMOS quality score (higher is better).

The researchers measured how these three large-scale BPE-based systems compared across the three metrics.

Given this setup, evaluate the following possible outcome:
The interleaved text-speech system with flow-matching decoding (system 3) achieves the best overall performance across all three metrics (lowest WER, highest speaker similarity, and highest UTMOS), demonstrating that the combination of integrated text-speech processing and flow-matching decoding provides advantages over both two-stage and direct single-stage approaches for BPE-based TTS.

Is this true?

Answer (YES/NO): YES